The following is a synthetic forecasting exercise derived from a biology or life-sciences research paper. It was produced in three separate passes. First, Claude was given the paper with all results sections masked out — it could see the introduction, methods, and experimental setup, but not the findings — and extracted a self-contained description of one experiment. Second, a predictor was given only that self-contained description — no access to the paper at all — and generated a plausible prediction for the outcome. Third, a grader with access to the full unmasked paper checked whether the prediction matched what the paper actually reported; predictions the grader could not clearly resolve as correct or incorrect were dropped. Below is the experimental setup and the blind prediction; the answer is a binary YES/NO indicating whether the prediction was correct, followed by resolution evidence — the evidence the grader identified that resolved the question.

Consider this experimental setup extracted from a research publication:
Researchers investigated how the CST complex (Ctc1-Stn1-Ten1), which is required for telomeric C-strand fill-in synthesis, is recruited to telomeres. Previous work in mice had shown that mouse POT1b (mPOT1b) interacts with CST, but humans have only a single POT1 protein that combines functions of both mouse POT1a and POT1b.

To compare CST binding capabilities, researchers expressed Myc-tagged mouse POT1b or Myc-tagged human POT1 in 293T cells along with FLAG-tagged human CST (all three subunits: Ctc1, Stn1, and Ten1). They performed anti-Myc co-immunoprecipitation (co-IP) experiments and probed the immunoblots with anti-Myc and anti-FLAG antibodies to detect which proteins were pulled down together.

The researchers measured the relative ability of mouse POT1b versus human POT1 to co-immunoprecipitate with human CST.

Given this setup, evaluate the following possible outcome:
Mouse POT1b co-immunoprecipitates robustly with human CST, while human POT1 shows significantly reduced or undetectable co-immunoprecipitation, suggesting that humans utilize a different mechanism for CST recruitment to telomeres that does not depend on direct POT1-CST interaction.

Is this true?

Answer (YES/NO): NO